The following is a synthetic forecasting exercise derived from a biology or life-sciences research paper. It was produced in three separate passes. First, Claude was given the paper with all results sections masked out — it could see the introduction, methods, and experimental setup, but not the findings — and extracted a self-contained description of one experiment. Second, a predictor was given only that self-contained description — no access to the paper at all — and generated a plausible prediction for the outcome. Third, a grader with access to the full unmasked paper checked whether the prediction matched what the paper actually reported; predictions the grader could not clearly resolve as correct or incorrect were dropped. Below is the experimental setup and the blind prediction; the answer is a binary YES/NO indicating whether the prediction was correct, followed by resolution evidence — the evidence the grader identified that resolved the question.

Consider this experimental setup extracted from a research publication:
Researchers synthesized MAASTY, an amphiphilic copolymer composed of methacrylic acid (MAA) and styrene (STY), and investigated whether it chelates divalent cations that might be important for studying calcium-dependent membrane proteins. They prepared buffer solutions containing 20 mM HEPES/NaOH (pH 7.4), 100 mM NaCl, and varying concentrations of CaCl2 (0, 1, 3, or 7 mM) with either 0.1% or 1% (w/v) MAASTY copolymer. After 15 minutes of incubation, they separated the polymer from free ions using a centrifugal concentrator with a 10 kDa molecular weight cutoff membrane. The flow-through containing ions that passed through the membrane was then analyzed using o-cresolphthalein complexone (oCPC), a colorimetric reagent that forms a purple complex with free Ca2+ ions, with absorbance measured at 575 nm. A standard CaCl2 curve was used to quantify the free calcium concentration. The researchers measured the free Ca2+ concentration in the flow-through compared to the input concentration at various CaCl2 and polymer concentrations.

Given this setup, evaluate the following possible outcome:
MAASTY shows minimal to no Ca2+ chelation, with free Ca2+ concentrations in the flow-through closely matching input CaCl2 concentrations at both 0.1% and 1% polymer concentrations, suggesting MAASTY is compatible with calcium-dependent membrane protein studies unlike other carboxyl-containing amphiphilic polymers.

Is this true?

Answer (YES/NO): NO